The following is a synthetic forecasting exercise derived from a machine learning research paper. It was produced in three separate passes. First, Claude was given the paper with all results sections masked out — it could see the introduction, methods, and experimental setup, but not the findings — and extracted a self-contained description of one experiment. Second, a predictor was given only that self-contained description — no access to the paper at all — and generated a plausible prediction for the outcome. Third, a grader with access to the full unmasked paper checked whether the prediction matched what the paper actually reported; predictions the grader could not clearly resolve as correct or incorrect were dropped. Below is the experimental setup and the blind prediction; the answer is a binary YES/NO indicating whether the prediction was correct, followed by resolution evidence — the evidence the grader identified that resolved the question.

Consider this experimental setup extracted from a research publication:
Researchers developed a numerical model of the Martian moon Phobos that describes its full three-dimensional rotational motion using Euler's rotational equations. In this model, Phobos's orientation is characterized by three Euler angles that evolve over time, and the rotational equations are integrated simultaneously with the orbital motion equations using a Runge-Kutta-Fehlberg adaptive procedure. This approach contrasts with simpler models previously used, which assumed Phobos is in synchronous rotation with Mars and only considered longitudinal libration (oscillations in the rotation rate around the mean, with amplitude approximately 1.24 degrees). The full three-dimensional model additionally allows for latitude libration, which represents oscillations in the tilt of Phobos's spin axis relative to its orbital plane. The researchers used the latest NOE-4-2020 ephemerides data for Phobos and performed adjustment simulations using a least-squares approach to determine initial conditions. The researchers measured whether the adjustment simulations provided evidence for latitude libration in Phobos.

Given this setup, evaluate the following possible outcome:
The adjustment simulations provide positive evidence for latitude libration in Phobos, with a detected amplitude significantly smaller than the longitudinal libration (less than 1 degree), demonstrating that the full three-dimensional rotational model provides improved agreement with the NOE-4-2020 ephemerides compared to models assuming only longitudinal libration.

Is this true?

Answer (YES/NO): NO